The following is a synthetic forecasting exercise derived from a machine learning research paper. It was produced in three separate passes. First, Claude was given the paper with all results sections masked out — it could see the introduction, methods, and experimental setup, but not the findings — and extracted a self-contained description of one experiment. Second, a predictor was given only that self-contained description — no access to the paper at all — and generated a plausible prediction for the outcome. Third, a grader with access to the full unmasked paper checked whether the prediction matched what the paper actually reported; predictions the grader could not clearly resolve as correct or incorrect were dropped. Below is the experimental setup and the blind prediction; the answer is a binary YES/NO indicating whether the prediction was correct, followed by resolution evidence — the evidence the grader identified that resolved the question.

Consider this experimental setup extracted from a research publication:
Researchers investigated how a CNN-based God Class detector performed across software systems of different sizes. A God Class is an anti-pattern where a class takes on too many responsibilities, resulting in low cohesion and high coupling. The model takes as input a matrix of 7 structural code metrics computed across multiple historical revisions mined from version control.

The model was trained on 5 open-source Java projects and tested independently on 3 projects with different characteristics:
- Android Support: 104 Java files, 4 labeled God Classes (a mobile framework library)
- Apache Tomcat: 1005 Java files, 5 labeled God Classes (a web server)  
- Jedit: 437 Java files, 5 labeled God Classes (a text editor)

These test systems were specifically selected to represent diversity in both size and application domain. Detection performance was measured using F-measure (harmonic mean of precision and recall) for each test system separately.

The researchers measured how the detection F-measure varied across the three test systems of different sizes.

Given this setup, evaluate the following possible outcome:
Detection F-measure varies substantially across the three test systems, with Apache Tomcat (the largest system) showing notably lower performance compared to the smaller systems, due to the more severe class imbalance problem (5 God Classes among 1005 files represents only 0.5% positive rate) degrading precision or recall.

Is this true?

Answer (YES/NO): YES